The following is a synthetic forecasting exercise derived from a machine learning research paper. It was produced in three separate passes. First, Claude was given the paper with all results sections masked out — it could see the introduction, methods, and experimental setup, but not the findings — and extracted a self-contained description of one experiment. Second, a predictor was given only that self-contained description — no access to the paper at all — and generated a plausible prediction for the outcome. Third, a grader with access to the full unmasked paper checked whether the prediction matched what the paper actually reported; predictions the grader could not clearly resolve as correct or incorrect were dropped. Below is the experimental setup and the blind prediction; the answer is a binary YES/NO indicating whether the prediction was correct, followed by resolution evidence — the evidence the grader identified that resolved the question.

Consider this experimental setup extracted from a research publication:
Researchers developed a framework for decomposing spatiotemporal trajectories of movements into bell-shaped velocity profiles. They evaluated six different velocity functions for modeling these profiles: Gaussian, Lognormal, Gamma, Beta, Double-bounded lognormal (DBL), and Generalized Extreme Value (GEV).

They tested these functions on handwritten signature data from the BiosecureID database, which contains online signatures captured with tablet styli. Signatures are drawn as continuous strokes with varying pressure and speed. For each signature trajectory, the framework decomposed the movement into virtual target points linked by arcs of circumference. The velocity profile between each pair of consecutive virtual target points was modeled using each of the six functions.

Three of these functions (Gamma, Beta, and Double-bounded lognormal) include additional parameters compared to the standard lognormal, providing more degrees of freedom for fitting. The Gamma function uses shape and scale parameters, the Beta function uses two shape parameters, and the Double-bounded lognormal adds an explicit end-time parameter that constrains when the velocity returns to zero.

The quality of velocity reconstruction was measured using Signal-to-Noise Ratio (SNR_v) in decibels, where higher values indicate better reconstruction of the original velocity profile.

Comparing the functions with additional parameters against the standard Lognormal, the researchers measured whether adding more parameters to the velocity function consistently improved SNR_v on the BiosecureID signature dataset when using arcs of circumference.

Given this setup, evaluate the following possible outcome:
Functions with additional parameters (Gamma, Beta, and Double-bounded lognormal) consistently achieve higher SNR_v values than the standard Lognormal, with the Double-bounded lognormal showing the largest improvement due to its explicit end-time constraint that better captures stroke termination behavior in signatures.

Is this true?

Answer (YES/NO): NO